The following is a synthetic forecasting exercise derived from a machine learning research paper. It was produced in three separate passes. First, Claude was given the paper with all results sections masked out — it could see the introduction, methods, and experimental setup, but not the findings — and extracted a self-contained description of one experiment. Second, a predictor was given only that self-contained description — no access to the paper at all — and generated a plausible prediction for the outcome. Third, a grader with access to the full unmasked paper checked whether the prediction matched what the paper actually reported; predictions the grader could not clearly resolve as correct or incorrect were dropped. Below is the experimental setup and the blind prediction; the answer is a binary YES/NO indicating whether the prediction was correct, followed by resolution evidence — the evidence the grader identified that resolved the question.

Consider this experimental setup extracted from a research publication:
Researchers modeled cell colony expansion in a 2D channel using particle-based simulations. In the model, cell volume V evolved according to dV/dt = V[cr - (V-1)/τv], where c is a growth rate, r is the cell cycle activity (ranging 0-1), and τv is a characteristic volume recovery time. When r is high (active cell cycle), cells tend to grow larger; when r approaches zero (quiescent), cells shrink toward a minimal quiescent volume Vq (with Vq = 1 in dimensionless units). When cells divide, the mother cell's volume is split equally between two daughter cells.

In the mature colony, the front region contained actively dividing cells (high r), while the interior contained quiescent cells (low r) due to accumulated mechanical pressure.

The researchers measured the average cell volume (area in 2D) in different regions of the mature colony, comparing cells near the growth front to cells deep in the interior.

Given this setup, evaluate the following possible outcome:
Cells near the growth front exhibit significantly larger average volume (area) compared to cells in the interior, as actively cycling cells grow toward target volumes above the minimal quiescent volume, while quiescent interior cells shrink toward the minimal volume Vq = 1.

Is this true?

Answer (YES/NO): YES